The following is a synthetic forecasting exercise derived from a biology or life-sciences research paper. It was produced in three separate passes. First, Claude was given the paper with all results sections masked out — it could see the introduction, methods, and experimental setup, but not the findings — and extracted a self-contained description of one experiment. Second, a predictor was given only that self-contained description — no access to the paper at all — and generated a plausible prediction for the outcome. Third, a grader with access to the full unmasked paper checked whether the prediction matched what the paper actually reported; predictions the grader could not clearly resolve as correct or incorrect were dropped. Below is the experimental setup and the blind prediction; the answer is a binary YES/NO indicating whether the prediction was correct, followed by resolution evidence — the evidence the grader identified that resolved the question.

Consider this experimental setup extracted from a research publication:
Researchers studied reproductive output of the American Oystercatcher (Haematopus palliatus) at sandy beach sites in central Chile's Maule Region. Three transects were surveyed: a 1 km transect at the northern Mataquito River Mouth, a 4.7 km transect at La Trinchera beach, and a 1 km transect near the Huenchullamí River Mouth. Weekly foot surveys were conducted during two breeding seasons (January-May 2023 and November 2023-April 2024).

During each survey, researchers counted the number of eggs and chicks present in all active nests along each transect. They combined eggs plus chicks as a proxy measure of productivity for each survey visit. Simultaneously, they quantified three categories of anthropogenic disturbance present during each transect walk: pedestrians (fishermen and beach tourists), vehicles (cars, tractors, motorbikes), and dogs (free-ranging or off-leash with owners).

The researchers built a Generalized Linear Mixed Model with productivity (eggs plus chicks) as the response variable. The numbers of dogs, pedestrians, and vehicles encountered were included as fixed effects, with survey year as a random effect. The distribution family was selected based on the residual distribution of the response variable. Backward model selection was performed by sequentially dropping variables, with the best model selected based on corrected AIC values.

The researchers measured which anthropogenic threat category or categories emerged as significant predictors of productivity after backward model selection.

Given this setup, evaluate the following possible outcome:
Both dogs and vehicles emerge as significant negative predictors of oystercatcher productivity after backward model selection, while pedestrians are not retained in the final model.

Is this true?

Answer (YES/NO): NO